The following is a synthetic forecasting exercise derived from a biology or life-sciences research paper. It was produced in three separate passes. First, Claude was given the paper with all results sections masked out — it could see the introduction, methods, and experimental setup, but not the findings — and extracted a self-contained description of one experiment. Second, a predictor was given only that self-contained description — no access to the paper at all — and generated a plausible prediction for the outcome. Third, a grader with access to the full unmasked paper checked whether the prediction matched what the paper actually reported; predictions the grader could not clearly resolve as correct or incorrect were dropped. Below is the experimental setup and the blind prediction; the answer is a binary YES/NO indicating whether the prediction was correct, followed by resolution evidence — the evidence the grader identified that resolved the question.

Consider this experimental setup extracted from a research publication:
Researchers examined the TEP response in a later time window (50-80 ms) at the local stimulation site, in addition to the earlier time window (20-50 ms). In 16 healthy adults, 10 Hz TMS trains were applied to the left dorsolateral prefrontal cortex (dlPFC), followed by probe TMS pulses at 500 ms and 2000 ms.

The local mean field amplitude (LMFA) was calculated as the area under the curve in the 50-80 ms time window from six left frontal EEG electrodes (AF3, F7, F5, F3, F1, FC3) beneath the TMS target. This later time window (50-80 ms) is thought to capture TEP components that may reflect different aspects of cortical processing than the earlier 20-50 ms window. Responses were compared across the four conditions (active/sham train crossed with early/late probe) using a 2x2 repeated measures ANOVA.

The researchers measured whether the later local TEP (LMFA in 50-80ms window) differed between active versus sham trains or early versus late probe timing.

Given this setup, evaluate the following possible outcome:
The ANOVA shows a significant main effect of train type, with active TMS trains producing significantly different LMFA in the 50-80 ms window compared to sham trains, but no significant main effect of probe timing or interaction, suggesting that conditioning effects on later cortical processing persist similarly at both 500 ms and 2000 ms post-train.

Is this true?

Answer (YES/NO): NO